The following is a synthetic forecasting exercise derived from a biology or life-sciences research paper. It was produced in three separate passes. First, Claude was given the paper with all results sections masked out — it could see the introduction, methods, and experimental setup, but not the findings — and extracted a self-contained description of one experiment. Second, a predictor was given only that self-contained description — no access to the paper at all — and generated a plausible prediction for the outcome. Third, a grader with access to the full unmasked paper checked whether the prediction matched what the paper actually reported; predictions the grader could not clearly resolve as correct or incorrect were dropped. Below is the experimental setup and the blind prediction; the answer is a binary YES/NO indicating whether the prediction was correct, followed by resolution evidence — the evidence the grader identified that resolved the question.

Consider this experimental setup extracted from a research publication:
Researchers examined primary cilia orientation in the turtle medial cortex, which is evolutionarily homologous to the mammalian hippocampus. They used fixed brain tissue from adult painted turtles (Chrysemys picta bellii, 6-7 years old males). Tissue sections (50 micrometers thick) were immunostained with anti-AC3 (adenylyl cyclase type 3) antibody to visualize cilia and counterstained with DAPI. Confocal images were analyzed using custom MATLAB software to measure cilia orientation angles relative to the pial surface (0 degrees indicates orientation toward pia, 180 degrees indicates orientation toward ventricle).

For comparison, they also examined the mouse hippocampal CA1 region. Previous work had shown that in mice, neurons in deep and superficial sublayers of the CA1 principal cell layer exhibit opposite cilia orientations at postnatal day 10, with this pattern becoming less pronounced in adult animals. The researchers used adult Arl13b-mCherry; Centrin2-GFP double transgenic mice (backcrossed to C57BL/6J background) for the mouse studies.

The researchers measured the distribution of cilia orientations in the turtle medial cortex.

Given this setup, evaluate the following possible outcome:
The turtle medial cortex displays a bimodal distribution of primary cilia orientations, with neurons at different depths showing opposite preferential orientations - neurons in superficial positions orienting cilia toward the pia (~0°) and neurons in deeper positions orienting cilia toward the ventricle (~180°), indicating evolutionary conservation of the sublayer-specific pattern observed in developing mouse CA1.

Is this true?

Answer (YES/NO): NO